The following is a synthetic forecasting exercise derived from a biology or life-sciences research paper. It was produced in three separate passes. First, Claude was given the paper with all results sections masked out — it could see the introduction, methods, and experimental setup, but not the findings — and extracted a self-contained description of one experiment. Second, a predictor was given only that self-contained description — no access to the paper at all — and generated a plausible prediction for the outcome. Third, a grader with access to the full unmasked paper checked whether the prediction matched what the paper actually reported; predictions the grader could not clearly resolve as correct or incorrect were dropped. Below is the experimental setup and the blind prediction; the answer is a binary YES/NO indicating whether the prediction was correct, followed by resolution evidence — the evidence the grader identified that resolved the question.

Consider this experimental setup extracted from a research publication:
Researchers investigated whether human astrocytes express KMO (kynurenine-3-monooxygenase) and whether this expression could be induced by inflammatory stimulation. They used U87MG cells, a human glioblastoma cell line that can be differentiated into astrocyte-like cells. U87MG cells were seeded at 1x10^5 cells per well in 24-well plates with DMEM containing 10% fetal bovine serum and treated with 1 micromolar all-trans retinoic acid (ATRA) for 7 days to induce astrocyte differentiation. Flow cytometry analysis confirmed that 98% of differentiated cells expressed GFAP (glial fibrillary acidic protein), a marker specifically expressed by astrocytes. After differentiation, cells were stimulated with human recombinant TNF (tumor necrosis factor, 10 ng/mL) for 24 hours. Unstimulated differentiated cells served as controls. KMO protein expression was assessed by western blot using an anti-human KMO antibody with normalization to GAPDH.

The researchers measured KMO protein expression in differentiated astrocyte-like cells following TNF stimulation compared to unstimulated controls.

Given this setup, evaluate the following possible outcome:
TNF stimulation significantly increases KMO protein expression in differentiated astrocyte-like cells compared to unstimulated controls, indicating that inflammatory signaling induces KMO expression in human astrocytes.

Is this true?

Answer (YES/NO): YES